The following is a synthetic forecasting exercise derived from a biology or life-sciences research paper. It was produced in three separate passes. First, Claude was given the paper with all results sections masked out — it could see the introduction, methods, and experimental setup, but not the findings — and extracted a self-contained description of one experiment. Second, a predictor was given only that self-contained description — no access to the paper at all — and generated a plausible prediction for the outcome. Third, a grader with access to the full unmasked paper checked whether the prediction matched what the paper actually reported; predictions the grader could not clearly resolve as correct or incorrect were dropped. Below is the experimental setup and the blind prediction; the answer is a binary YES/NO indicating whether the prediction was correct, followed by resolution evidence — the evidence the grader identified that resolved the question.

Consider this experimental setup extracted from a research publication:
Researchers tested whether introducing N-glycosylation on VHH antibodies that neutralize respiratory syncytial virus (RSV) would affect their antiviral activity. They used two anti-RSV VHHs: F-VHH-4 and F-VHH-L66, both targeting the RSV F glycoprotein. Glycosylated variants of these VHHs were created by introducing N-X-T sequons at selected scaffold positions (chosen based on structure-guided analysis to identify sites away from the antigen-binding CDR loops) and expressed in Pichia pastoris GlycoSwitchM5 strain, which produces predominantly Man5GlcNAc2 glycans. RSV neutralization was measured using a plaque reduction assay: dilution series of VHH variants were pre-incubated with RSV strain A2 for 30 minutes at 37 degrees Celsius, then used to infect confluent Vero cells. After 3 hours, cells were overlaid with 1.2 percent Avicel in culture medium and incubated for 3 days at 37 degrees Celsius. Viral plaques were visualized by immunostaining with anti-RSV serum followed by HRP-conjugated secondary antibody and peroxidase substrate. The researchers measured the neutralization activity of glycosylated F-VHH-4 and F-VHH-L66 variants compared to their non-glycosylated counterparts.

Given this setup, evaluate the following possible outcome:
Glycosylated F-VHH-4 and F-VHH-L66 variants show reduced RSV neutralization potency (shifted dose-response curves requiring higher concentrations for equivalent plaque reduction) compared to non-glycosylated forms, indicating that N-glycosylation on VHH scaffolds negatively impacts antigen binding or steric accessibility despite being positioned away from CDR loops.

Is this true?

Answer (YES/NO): NO